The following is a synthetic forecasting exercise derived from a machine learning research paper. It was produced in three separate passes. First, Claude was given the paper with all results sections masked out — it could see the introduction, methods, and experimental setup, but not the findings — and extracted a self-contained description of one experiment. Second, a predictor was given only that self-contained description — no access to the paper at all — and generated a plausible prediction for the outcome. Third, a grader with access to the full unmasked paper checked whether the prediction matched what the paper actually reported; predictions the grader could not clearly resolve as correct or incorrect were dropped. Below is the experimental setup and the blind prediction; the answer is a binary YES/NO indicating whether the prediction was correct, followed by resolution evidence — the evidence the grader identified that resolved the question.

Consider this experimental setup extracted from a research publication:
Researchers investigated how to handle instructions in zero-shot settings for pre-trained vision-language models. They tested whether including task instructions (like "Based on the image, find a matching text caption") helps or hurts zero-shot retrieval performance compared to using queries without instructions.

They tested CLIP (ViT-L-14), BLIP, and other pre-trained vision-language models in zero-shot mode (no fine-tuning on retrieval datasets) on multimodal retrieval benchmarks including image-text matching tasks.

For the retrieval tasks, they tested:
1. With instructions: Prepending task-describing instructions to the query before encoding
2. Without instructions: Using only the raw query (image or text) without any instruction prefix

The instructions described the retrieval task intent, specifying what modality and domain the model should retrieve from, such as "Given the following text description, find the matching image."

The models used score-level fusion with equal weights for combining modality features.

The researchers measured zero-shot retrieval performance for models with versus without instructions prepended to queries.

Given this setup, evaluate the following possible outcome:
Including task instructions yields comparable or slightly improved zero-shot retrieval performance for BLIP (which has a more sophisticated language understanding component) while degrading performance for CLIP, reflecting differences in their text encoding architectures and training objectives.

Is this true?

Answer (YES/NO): NO